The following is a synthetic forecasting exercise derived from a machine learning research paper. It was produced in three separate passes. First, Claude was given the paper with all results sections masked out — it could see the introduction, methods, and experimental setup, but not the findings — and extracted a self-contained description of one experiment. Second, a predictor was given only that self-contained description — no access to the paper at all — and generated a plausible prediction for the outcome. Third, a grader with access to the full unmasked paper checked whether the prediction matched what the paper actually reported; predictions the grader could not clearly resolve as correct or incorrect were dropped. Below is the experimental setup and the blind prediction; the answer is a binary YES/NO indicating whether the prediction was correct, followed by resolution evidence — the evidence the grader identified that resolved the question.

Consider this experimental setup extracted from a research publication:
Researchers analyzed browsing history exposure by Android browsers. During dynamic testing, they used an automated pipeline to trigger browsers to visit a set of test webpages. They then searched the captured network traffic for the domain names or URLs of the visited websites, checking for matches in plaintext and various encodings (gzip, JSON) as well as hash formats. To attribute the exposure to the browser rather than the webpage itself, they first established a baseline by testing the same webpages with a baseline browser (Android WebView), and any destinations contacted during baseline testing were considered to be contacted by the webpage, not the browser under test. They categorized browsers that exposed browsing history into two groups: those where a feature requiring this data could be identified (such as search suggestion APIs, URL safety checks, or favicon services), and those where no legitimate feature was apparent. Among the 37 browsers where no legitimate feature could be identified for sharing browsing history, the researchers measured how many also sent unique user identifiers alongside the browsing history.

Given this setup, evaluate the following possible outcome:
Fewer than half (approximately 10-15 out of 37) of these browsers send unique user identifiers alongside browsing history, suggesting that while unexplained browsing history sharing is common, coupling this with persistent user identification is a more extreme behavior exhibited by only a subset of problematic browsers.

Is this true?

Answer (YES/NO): YES